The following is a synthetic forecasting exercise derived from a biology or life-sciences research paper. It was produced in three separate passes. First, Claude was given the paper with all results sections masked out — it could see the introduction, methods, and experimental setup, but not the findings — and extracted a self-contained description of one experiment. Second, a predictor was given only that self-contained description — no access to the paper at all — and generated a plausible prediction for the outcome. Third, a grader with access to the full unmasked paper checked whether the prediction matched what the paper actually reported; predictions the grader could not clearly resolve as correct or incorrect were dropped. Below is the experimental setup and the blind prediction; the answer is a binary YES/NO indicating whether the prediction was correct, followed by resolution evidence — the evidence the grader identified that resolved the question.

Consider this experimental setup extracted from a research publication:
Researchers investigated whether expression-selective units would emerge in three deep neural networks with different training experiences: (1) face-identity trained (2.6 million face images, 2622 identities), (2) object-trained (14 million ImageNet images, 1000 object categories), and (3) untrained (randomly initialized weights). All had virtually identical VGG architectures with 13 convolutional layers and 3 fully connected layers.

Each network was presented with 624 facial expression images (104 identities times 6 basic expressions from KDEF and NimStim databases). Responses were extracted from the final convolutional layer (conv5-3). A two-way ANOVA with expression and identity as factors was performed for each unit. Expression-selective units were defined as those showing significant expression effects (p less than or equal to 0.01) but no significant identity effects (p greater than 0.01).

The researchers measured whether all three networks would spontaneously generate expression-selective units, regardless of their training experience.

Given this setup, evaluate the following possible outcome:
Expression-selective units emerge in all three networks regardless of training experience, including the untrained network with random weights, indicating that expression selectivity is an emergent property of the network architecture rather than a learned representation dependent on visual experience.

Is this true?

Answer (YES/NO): YES